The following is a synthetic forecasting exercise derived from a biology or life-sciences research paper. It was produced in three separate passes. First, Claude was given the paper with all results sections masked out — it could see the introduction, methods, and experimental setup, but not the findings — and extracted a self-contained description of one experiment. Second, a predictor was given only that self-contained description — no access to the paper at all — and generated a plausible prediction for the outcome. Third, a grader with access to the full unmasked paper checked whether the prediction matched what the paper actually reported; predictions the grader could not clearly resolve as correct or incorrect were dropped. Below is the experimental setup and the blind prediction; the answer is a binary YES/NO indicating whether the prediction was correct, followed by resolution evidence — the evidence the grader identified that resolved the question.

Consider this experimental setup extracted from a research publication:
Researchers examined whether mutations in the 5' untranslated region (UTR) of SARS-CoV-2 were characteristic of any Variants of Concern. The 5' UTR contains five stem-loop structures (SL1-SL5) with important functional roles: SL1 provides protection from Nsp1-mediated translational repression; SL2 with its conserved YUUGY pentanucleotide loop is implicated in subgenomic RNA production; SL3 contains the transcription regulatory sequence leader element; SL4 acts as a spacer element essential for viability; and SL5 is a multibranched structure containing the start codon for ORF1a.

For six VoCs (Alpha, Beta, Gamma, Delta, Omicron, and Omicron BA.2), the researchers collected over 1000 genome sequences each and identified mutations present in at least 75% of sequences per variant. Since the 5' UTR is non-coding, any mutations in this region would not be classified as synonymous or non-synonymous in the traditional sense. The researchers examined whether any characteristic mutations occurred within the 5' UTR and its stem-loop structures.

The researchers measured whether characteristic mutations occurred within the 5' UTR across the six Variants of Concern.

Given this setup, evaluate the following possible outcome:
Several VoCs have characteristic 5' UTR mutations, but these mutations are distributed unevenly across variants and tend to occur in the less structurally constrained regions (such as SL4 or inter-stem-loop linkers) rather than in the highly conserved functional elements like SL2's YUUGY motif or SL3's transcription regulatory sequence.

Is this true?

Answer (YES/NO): NO